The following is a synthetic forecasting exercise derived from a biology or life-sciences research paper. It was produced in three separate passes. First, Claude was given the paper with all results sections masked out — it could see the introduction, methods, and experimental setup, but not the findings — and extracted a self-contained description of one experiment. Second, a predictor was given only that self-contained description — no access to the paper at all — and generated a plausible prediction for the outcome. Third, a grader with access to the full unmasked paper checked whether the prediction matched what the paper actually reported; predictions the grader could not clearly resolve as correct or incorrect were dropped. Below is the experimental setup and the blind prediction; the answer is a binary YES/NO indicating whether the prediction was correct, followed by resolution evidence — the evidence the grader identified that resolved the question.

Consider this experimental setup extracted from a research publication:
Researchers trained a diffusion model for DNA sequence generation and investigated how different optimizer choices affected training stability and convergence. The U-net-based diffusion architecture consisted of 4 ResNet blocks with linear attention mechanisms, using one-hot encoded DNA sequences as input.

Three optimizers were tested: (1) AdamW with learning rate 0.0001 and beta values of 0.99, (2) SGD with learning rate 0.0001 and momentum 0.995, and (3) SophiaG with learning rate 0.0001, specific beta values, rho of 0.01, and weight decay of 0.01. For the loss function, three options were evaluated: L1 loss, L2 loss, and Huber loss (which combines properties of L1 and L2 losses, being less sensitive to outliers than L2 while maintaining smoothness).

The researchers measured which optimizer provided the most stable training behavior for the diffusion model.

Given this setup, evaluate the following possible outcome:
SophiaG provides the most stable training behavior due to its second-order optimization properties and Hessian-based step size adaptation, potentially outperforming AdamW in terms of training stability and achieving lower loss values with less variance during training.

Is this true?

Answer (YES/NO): NO